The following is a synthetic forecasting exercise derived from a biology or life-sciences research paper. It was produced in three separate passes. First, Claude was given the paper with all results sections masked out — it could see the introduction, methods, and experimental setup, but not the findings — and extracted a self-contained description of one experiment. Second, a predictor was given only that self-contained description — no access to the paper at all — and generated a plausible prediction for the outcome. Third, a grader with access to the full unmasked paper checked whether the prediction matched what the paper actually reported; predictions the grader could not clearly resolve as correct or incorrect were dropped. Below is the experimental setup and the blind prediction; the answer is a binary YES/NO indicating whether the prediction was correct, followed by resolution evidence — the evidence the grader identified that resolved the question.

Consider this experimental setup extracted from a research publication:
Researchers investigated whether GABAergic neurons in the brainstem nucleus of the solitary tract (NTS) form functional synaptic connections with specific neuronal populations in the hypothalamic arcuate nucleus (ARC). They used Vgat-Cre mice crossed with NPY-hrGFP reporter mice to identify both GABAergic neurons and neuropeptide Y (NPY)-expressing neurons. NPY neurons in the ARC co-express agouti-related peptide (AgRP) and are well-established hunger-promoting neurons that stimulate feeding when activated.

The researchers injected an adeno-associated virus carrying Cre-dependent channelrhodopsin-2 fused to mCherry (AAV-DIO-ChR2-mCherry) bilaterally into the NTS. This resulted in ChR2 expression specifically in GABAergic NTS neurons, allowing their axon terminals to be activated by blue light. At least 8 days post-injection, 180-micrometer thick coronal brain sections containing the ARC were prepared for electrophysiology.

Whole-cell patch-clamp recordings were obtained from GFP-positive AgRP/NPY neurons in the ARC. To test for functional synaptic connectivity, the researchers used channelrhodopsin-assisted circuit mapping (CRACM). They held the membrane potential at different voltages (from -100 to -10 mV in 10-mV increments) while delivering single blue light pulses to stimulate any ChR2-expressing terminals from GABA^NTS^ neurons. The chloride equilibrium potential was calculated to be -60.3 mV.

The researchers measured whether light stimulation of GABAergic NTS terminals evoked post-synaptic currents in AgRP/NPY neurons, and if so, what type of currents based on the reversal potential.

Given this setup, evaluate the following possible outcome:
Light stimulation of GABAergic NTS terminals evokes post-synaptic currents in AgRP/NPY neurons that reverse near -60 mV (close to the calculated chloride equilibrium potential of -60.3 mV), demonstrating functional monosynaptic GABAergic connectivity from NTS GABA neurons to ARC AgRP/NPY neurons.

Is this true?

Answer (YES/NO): NO